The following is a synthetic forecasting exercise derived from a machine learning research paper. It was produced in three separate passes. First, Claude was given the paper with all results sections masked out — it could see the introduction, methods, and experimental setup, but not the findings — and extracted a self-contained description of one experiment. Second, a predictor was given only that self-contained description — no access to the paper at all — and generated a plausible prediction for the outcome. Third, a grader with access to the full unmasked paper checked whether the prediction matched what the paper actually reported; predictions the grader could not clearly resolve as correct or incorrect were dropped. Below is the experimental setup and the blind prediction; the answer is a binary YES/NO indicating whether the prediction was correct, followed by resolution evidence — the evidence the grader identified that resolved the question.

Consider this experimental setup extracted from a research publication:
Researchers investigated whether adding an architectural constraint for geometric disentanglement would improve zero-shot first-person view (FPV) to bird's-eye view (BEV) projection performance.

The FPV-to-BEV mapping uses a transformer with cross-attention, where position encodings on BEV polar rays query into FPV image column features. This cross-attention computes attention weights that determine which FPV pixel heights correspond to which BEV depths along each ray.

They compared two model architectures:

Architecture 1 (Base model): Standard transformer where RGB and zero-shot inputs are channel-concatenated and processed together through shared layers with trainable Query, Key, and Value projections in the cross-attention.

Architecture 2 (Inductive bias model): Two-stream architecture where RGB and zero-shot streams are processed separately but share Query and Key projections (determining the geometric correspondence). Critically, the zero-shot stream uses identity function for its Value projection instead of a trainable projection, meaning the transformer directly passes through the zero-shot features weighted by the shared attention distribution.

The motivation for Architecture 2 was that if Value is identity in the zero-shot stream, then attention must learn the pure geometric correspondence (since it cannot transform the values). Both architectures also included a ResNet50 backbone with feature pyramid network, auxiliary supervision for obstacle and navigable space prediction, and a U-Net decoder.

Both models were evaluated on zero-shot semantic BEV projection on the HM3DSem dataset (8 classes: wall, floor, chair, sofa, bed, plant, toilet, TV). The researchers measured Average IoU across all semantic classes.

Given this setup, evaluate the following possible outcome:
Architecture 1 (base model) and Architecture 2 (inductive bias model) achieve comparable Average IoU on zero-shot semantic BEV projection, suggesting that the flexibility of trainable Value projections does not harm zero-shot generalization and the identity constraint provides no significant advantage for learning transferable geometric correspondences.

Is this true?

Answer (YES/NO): NO